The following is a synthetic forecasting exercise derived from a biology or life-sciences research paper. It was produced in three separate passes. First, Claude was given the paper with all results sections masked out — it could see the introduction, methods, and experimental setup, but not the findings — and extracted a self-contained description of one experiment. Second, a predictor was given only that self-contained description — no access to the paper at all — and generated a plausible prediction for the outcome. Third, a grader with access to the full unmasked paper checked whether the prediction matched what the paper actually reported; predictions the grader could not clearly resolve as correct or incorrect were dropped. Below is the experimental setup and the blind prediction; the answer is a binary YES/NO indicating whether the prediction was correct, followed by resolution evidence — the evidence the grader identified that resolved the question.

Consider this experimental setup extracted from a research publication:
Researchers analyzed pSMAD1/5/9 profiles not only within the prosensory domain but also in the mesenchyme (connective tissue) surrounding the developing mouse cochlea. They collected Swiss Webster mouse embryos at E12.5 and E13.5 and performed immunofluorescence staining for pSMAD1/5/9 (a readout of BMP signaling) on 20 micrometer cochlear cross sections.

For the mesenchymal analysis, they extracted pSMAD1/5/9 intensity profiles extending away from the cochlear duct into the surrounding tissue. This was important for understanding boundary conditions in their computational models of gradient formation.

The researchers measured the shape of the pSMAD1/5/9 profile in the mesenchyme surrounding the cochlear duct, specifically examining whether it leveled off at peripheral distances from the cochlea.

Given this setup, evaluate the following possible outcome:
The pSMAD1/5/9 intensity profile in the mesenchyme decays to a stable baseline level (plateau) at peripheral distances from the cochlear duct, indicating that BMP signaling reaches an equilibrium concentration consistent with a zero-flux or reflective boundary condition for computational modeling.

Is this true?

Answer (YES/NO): YES